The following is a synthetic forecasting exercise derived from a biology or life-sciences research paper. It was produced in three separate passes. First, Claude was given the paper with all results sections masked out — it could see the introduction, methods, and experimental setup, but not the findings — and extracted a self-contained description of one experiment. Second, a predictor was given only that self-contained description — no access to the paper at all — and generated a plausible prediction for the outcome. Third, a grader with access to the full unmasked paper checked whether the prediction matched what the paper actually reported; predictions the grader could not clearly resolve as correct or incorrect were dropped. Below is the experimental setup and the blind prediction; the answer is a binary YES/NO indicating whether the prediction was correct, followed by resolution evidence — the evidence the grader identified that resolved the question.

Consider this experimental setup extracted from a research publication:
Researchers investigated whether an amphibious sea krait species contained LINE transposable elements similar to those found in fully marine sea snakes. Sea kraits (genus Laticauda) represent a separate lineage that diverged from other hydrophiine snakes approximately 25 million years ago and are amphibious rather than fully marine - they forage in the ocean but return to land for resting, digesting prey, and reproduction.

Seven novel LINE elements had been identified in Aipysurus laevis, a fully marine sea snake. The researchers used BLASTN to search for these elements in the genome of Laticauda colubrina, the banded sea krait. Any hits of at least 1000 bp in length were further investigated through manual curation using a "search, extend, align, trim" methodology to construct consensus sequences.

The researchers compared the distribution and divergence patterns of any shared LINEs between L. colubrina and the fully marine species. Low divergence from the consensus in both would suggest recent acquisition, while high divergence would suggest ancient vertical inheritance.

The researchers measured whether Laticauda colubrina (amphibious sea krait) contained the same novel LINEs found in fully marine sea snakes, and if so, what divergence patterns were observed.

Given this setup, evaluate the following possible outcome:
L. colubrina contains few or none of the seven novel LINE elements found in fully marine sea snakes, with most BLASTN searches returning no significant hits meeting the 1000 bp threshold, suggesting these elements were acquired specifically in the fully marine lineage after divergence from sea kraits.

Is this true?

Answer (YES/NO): NO